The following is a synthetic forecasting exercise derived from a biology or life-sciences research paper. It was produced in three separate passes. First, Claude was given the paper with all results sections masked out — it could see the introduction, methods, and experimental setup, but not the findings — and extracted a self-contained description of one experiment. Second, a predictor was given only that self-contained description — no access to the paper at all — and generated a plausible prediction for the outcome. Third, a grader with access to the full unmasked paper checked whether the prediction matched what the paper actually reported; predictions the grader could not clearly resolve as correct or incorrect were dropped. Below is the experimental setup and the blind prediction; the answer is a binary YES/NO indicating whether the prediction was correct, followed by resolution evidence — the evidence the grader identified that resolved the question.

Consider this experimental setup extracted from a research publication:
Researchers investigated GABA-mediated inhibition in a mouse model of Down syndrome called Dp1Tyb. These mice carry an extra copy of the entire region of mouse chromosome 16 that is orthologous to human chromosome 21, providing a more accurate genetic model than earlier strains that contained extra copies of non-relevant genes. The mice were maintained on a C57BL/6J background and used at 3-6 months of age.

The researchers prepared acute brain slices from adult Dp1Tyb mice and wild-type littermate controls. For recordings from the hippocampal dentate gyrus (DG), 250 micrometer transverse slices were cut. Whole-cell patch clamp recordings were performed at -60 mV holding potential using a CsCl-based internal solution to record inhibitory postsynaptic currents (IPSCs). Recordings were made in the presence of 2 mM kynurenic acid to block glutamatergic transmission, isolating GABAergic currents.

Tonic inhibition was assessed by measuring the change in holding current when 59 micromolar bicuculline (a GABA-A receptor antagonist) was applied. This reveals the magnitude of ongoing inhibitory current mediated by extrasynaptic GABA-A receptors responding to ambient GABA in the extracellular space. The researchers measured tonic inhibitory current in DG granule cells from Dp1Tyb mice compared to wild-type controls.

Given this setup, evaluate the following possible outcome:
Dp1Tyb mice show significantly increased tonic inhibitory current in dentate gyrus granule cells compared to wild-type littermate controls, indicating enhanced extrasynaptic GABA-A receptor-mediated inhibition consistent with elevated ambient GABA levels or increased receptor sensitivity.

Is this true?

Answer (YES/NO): YES